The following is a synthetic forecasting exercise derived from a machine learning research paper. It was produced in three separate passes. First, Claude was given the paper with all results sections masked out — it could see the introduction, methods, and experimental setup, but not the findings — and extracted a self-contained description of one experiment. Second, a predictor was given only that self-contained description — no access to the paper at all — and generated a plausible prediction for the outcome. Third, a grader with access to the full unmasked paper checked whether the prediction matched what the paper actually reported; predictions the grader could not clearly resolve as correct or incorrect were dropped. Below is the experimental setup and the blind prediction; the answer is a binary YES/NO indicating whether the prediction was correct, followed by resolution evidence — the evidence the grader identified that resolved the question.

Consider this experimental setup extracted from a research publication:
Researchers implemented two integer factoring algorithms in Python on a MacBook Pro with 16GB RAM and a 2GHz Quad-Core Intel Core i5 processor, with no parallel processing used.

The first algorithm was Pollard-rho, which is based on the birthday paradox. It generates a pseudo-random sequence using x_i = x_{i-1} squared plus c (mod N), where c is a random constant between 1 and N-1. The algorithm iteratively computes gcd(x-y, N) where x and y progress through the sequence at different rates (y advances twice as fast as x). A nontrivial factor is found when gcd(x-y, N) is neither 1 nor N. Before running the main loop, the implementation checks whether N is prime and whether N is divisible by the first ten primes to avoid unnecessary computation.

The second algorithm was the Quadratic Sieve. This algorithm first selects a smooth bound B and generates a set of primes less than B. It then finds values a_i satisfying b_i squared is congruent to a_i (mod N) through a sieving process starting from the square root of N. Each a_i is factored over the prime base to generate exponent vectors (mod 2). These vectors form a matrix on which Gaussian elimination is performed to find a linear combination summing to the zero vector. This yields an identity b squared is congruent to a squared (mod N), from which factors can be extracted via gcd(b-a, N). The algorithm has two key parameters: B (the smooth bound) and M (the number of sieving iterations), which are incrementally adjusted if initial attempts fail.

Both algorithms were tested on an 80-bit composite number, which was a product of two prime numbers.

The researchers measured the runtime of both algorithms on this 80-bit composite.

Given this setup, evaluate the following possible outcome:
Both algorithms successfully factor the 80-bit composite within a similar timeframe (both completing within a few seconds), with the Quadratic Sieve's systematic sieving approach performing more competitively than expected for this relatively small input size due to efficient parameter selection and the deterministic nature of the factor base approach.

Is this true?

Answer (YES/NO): NO